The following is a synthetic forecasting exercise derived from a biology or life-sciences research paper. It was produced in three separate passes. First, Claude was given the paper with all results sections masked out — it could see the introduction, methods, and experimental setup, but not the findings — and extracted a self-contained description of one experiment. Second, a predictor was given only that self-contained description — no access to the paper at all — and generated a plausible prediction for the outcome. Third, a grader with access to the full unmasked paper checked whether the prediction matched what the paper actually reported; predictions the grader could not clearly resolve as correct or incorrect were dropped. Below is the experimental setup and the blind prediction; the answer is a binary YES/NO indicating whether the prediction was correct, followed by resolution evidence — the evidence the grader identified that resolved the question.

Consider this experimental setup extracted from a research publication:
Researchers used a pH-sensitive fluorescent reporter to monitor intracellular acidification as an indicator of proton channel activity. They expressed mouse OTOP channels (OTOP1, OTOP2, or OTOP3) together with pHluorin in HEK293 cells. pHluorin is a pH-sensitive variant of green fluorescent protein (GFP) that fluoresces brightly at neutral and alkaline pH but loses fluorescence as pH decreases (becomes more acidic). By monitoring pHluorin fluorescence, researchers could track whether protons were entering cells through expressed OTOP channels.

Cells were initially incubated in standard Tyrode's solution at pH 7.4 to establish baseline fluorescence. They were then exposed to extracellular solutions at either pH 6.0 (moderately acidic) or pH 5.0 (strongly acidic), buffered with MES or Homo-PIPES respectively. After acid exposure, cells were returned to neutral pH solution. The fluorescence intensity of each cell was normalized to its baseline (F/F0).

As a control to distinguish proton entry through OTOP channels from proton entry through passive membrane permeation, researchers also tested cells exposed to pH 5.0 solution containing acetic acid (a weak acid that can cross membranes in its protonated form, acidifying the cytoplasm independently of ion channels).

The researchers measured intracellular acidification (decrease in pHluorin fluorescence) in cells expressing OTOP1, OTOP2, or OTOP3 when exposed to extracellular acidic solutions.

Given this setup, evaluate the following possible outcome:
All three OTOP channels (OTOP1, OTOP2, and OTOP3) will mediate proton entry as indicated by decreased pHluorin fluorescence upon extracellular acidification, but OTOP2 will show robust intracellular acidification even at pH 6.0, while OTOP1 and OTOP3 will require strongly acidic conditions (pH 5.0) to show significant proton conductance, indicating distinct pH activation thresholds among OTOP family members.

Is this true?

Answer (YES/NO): NO